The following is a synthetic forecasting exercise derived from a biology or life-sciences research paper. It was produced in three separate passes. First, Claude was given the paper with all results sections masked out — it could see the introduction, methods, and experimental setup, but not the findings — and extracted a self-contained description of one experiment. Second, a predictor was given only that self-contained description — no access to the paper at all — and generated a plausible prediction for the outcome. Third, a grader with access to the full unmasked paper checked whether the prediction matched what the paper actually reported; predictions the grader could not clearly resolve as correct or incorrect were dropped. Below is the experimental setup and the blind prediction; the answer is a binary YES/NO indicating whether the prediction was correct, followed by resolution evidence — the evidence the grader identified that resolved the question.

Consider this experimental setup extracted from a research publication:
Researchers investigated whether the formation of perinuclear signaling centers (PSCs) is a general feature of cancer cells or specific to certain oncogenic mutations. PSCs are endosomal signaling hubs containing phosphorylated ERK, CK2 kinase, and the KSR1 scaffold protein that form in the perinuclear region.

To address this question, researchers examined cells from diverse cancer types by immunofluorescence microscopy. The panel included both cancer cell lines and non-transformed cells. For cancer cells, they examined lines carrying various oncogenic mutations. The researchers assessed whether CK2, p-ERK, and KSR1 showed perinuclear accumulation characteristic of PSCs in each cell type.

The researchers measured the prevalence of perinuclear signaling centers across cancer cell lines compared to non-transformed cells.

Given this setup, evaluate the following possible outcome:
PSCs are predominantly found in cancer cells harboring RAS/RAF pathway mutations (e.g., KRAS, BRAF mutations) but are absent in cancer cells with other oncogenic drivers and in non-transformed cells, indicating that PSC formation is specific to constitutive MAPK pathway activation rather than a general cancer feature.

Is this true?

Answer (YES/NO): NO